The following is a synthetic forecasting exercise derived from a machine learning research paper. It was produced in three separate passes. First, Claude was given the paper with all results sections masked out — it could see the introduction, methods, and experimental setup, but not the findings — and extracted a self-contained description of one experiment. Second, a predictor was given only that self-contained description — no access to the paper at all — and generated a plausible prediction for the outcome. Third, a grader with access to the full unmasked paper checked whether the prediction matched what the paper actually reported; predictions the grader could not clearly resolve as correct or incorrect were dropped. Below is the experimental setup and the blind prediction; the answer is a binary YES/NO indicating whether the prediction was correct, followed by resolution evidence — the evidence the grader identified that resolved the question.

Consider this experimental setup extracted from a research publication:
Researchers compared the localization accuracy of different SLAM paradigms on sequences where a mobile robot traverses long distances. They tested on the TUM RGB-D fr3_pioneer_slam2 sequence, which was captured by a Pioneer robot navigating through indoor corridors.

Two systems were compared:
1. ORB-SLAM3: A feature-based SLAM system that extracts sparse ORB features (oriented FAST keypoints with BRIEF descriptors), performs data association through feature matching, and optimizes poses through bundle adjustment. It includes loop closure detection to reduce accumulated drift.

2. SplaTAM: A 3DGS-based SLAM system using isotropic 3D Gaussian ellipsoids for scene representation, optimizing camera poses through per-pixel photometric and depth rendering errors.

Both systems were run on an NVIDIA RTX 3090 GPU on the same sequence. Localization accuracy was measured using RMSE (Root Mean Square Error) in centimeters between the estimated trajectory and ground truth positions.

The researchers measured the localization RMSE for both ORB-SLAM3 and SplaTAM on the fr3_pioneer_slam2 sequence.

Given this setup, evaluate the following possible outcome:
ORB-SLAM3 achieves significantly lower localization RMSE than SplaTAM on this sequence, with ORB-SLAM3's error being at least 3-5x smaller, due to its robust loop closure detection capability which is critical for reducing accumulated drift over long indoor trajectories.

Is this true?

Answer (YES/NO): YES